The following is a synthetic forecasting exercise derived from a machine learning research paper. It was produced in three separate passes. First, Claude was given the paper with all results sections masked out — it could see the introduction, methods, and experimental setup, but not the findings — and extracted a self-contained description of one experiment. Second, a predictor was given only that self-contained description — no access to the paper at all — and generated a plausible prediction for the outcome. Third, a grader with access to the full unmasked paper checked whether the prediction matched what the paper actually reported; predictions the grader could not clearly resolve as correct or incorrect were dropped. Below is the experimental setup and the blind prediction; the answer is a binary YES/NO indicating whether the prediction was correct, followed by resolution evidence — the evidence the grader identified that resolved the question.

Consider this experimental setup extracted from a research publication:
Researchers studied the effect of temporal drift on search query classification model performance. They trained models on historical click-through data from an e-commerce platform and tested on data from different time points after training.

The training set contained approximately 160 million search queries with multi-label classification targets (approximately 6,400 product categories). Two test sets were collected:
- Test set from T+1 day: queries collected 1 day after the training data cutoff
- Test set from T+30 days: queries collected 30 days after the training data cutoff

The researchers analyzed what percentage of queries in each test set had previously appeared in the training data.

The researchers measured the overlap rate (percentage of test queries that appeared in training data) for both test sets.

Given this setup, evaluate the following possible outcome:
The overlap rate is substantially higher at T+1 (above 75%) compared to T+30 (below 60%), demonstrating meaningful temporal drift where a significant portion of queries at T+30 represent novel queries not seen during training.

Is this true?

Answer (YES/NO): YES